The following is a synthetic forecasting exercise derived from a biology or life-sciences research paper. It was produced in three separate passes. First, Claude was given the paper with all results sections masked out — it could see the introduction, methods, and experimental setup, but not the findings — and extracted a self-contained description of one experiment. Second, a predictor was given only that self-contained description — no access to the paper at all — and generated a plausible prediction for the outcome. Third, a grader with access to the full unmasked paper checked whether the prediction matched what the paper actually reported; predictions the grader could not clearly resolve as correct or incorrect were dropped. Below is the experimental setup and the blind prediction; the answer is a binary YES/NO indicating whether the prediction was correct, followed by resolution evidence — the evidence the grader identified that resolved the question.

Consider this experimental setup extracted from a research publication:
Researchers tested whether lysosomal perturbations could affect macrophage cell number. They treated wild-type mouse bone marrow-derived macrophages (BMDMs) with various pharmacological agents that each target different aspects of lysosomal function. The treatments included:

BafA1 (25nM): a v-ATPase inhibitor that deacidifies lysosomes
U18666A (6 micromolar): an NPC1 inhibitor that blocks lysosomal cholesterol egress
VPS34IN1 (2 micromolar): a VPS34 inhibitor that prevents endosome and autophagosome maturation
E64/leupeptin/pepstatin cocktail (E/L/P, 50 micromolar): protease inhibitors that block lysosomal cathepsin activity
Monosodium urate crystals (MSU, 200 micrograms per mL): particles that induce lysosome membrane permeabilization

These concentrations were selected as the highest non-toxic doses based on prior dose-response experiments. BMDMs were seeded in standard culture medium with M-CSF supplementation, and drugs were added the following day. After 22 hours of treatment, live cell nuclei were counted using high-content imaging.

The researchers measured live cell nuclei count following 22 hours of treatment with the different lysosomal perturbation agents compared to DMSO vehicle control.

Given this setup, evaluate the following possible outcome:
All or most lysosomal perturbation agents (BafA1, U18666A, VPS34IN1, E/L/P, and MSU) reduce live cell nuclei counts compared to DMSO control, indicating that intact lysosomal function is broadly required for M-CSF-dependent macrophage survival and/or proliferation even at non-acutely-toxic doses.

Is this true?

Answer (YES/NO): NO